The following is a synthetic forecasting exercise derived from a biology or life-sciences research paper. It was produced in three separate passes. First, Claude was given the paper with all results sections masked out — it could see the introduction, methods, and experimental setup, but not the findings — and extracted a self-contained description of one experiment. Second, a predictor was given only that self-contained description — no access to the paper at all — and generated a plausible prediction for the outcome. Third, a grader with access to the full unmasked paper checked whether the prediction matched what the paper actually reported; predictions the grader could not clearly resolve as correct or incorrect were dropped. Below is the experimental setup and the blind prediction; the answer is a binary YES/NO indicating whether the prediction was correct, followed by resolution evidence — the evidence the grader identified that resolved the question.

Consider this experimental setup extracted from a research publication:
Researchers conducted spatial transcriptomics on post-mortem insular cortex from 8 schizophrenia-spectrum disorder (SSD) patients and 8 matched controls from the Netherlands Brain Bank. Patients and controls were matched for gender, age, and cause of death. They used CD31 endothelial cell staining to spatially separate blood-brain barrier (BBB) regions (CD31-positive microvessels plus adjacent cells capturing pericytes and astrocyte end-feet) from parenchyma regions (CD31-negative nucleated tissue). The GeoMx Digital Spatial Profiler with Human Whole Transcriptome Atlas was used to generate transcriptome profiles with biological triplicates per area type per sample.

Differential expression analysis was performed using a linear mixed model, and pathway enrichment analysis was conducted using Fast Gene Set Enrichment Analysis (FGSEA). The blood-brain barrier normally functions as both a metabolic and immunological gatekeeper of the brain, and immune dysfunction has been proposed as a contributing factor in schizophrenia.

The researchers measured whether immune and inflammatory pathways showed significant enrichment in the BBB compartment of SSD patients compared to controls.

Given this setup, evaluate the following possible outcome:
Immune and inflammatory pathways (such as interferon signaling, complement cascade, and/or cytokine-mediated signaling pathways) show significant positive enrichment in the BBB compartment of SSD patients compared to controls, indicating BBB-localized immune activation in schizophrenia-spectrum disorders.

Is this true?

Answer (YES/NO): NO